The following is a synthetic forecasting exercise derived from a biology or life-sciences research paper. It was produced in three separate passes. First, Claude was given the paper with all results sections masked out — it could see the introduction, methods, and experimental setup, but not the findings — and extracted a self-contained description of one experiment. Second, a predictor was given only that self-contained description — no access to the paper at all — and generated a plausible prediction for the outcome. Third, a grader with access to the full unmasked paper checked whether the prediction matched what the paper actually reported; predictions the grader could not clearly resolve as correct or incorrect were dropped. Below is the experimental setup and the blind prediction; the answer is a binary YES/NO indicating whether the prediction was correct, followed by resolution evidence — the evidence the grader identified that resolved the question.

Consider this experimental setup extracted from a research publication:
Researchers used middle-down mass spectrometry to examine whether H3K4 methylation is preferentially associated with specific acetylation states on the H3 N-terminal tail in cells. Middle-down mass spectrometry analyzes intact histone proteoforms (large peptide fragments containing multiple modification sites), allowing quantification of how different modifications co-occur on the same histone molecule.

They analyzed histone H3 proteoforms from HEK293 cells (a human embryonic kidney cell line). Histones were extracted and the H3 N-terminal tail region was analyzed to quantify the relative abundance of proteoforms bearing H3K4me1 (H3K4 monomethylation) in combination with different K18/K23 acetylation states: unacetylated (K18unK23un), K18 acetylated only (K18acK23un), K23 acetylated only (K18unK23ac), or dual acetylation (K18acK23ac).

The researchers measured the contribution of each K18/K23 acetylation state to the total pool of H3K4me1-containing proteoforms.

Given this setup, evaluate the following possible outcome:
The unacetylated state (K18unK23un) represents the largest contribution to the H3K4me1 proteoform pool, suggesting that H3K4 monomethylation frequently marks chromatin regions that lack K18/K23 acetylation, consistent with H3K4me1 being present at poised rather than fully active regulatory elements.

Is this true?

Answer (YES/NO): NO